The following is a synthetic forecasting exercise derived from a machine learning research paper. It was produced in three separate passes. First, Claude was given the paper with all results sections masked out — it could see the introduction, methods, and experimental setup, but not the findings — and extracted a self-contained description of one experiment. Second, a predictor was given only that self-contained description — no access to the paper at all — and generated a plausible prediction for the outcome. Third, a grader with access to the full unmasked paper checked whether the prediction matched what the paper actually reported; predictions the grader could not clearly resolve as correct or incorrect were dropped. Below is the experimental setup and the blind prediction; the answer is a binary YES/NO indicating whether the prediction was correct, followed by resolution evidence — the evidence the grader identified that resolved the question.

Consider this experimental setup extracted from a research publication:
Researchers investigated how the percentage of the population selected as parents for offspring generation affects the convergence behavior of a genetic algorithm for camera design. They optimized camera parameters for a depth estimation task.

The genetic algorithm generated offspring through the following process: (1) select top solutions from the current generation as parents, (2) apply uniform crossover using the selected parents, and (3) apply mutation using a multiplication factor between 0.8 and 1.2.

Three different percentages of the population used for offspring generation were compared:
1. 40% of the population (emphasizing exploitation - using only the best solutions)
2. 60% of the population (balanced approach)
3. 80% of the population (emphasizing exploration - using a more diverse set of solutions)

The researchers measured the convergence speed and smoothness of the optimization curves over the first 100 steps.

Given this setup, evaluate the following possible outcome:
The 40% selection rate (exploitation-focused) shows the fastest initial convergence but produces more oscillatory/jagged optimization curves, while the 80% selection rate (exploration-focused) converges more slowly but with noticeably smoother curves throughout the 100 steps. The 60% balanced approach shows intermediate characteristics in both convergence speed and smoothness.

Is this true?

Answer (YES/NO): NO